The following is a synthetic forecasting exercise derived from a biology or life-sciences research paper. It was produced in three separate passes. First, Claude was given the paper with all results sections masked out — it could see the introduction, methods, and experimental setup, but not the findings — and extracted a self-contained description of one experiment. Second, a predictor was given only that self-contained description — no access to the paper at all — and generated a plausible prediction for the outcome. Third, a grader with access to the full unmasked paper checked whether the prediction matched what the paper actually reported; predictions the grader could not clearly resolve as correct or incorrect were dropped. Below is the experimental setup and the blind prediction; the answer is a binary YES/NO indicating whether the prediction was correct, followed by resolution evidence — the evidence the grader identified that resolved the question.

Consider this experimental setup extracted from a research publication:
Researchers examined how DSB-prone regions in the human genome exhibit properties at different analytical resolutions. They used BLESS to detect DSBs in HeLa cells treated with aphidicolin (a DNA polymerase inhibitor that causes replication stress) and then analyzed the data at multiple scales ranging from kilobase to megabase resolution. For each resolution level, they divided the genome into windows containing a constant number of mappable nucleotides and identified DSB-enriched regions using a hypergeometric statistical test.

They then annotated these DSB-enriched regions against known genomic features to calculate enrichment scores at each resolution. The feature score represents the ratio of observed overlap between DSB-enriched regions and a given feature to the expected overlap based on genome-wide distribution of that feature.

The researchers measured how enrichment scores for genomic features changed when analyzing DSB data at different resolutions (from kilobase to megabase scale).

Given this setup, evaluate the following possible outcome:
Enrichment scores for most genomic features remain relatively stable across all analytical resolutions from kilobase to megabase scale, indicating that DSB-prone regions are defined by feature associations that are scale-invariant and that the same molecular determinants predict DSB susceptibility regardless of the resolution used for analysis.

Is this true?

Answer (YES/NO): NO